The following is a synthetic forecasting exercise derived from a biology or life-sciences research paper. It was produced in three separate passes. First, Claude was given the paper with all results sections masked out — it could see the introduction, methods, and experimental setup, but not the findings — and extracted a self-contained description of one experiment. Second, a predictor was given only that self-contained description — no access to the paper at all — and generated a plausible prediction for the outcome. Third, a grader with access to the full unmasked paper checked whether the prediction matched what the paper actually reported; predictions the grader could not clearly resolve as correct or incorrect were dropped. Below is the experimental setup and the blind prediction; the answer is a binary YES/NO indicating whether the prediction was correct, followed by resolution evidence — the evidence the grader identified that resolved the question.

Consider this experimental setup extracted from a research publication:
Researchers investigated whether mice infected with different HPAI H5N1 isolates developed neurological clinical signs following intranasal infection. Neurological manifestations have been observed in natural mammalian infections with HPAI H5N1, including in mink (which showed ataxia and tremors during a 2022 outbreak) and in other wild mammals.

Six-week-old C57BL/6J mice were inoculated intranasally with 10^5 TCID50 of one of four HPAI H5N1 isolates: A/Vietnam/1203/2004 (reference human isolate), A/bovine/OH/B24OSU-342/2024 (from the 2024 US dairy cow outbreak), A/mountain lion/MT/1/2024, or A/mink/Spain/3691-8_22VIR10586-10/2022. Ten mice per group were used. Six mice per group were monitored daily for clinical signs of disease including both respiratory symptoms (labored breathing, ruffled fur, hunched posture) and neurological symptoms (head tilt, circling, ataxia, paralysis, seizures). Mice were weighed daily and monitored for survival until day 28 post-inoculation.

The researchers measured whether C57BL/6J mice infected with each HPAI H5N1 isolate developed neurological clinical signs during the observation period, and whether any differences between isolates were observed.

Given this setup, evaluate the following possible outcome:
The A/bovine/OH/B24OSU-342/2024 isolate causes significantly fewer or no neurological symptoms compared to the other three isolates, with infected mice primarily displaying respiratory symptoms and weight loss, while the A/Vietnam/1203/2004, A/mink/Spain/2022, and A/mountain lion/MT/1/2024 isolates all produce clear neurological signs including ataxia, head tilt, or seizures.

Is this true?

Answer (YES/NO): NO